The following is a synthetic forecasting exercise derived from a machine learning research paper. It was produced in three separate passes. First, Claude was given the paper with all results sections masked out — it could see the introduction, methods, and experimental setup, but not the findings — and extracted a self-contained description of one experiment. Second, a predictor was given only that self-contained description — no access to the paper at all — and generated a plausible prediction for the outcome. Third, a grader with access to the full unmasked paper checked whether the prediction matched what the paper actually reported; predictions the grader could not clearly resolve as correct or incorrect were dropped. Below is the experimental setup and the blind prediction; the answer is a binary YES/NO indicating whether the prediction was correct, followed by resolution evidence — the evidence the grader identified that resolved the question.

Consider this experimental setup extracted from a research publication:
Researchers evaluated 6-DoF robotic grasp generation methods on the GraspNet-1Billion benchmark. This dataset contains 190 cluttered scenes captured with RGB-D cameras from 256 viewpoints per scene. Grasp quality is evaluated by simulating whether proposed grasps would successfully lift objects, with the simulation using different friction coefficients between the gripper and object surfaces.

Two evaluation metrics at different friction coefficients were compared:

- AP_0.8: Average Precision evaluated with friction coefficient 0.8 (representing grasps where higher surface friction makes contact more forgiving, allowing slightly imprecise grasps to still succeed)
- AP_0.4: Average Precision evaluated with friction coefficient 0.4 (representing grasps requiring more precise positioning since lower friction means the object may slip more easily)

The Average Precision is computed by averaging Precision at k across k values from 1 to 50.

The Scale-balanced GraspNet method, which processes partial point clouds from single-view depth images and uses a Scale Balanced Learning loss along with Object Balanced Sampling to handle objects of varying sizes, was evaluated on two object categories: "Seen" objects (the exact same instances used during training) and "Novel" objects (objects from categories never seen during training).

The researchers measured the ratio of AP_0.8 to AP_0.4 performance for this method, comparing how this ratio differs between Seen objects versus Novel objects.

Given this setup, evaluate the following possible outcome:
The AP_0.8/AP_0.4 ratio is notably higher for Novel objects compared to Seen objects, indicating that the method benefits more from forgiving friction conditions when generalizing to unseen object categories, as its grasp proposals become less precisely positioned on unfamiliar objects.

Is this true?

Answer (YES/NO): YES